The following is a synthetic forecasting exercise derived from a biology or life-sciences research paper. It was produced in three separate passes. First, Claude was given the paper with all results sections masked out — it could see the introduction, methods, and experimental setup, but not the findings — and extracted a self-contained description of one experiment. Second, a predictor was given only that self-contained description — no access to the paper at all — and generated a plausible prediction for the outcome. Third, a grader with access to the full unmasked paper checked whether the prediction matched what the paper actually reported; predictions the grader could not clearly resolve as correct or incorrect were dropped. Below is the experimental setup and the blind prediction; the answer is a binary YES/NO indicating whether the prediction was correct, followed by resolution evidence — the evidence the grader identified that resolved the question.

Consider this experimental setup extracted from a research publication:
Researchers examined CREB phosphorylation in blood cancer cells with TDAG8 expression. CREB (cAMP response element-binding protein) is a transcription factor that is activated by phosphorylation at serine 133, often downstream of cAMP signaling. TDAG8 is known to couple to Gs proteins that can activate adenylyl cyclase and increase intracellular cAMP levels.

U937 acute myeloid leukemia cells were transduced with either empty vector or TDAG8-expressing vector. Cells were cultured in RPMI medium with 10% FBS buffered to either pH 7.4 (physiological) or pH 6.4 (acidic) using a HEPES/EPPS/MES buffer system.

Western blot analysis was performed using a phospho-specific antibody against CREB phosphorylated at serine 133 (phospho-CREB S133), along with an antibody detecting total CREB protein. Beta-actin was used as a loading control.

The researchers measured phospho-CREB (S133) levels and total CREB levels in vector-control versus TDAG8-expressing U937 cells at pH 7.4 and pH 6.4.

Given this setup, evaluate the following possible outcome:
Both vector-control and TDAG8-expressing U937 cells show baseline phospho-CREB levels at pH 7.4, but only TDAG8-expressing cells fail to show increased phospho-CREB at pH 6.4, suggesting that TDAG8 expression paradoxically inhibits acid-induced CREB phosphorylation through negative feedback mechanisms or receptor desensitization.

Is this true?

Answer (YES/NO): NO